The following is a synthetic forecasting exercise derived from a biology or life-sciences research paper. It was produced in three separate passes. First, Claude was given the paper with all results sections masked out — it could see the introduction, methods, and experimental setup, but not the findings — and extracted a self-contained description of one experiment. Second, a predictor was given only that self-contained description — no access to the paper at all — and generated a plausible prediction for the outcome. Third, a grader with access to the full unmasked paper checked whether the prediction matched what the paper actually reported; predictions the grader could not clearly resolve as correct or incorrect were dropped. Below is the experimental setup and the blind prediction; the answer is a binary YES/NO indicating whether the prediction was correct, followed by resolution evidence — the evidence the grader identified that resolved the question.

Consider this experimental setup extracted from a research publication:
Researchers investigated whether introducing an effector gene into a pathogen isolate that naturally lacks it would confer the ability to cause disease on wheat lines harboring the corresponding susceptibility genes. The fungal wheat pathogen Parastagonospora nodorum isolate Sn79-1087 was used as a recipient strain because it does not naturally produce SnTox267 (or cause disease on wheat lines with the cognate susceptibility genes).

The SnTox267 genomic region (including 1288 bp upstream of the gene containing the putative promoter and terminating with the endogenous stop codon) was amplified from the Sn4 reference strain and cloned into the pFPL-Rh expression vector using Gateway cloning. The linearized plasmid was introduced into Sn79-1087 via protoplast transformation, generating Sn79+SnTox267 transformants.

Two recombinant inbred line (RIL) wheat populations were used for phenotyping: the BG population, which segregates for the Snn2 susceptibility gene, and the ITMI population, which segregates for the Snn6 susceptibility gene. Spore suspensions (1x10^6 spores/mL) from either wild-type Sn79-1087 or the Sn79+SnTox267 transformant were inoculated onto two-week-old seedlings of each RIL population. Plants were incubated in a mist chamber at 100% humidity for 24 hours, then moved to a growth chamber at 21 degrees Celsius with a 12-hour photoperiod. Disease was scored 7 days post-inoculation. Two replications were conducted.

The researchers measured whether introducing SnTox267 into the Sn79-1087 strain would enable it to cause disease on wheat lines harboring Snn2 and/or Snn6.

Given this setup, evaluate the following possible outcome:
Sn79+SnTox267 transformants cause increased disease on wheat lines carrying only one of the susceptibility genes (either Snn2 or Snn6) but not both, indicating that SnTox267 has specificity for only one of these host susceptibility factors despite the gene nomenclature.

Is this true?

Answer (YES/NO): NO